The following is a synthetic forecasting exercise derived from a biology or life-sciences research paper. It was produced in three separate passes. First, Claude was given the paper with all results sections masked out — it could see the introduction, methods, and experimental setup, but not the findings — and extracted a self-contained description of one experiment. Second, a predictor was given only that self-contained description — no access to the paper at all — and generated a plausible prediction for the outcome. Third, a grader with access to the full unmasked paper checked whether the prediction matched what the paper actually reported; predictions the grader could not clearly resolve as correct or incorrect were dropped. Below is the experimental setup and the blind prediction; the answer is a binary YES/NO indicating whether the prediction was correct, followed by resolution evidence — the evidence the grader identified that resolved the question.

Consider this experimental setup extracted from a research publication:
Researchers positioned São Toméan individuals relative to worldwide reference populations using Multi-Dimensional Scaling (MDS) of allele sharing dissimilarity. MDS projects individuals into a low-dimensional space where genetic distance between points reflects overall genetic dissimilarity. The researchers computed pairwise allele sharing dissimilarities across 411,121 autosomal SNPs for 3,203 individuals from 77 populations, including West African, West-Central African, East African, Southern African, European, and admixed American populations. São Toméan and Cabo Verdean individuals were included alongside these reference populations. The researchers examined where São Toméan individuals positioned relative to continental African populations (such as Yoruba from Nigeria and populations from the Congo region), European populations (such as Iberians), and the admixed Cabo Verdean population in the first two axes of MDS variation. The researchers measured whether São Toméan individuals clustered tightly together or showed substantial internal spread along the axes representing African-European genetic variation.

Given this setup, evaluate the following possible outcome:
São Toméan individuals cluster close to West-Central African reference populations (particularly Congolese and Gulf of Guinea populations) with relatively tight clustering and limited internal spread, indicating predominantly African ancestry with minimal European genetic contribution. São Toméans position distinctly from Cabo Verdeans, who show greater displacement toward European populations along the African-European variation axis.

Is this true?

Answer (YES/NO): NO